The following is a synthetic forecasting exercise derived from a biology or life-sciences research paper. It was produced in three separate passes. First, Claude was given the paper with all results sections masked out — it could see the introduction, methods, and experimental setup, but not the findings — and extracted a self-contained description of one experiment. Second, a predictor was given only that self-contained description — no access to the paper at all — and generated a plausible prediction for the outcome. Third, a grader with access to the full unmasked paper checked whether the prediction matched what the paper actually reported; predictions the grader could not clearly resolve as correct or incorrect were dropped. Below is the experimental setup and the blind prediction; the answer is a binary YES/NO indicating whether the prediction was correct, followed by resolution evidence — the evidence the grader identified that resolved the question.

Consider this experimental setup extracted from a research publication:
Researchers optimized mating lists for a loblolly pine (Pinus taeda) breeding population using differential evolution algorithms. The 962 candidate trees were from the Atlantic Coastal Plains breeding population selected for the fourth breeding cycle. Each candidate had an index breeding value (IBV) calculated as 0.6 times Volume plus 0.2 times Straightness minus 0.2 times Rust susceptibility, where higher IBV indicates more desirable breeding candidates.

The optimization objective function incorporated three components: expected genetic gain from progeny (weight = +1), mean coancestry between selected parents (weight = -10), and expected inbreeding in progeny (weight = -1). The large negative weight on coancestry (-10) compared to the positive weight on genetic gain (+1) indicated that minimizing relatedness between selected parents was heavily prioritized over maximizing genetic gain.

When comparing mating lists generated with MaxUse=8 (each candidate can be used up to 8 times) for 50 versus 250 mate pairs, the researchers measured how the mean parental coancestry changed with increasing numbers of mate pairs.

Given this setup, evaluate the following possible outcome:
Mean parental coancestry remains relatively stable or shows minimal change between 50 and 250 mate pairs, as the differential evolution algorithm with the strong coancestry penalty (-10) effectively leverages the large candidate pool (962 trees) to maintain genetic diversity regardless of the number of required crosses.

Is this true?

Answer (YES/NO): NO